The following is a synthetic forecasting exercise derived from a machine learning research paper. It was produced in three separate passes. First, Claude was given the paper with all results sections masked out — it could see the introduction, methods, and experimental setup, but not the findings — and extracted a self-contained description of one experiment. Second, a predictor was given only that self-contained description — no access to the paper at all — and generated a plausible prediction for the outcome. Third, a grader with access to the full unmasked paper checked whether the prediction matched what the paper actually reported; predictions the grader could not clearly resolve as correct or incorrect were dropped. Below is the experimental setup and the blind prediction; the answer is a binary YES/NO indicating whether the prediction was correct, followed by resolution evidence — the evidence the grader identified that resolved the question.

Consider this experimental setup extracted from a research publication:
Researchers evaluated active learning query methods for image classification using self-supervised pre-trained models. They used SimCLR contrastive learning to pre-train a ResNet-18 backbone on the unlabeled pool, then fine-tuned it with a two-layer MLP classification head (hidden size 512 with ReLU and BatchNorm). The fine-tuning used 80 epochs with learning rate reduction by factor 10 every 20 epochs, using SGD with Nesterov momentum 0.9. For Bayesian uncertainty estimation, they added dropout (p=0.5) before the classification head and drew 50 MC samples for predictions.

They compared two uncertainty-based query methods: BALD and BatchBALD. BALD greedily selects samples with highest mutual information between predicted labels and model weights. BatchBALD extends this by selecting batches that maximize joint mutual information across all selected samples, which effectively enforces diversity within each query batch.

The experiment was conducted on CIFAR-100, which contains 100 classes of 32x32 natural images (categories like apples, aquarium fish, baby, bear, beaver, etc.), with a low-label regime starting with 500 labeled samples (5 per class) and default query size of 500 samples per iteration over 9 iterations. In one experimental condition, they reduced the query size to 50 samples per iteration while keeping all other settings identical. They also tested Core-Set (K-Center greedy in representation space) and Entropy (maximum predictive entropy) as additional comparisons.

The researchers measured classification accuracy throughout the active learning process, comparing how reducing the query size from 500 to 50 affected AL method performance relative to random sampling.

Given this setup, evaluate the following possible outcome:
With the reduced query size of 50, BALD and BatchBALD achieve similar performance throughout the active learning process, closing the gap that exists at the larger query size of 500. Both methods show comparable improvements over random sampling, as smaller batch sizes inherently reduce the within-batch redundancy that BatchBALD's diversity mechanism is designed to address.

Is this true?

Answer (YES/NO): NO